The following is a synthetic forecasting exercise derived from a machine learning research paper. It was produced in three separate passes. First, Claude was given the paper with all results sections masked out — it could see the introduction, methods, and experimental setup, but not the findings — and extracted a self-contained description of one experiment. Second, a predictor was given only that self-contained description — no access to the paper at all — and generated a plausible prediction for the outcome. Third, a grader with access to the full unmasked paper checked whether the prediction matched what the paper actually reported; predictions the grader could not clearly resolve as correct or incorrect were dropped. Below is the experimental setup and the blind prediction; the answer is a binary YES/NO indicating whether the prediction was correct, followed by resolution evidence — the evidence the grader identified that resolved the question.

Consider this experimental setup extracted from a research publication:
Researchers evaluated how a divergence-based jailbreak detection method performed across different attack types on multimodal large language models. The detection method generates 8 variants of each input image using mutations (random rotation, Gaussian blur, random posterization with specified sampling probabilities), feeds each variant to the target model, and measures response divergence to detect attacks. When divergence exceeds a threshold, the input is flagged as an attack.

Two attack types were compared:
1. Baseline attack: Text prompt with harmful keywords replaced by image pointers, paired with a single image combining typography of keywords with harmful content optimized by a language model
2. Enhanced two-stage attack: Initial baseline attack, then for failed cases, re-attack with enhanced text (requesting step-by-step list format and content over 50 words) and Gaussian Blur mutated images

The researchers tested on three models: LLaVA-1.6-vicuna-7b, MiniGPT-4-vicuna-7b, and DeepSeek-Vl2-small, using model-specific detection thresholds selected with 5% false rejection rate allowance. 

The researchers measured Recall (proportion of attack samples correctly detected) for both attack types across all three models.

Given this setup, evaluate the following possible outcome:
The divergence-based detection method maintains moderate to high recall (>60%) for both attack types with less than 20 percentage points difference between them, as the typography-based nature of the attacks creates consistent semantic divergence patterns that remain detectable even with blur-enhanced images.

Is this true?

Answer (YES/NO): YES